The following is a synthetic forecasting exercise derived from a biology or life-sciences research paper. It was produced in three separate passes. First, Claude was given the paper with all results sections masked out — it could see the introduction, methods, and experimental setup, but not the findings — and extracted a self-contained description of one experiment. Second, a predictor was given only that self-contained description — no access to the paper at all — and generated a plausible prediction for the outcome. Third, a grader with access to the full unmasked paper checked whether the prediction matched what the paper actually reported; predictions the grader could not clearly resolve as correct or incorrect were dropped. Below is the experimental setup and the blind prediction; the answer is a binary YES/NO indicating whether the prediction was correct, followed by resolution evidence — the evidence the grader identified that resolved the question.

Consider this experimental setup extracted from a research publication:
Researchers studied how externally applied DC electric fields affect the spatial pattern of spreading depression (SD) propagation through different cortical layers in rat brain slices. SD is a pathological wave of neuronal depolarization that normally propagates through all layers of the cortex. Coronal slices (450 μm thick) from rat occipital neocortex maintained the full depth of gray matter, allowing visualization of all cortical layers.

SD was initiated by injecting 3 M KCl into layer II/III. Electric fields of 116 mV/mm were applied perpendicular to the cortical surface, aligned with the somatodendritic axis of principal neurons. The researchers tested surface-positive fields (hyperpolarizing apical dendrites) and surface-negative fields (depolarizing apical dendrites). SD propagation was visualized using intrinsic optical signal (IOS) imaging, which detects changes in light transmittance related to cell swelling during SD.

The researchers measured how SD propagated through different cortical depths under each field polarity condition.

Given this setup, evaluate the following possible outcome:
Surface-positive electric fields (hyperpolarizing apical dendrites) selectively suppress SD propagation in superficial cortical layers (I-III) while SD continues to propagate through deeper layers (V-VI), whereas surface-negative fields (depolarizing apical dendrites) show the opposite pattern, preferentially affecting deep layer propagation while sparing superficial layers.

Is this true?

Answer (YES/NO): NO